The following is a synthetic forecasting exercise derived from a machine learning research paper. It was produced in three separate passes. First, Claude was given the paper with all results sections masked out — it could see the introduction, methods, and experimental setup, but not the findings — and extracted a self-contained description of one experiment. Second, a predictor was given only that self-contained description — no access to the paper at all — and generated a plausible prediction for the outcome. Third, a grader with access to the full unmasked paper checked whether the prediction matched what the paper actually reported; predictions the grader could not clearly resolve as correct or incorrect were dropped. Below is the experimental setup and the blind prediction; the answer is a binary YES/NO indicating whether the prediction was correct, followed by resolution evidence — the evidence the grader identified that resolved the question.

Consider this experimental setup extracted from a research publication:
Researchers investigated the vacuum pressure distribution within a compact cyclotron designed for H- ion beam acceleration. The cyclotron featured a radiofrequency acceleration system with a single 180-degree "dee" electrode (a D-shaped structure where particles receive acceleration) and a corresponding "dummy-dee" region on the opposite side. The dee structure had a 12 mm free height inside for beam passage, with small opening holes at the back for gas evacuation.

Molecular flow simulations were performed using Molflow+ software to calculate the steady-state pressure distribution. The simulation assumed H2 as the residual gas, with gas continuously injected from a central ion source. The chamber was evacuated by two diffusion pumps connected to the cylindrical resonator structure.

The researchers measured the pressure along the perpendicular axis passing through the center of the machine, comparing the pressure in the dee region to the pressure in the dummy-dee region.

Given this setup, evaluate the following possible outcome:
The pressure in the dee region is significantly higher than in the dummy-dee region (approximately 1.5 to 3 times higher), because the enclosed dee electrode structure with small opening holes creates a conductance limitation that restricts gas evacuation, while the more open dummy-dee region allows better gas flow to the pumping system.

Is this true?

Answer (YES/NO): NO